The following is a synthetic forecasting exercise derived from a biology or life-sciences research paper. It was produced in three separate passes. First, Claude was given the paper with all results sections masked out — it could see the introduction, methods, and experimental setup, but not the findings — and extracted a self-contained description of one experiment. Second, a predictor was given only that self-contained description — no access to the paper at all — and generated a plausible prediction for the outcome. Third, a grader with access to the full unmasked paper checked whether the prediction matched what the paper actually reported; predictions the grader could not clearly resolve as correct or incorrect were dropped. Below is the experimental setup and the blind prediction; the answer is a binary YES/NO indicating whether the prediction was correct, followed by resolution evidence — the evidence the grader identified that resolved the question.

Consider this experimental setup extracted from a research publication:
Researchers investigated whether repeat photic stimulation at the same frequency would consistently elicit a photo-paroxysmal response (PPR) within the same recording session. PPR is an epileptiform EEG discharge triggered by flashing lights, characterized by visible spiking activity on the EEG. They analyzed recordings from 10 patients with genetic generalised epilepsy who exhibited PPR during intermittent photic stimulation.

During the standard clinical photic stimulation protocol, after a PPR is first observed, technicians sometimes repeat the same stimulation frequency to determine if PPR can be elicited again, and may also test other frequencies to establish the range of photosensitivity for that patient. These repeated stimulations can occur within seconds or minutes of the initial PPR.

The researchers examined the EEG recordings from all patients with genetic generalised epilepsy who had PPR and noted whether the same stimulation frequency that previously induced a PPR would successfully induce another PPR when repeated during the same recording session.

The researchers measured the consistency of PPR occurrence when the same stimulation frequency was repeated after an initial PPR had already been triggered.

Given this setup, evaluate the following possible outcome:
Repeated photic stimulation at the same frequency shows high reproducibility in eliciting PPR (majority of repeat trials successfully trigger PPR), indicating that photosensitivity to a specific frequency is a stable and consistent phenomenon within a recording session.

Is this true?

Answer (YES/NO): NO